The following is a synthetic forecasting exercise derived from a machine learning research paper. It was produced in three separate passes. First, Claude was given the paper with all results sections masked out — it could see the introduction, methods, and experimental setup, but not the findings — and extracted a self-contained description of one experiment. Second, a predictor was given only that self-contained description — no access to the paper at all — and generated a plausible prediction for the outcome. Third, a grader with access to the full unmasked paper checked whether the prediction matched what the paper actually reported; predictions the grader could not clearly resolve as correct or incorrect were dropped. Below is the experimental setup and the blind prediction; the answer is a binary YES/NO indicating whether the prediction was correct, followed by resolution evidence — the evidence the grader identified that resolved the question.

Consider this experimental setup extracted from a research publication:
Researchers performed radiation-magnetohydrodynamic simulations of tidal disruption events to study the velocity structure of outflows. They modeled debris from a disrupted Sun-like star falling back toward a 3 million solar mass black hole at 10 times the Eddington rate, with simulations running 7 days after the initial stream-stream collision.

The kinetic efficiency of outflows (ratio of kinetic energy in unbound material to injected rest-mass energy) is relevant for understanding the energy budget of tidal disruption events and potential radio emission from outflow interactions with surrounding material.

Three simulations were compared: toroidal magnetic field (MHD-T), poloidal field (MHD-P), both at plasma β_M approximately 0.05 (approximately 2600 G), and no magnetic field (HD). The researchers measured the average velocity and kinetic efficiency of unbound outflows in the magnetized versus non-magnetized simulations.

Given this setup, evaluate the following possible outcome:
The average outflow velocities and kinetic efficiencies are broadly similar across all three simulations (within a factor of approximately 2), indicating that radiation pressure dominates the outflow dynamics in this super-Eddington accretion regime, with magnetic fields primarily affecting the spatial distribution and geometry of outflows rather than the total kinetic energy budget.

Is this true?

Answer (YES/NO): YES